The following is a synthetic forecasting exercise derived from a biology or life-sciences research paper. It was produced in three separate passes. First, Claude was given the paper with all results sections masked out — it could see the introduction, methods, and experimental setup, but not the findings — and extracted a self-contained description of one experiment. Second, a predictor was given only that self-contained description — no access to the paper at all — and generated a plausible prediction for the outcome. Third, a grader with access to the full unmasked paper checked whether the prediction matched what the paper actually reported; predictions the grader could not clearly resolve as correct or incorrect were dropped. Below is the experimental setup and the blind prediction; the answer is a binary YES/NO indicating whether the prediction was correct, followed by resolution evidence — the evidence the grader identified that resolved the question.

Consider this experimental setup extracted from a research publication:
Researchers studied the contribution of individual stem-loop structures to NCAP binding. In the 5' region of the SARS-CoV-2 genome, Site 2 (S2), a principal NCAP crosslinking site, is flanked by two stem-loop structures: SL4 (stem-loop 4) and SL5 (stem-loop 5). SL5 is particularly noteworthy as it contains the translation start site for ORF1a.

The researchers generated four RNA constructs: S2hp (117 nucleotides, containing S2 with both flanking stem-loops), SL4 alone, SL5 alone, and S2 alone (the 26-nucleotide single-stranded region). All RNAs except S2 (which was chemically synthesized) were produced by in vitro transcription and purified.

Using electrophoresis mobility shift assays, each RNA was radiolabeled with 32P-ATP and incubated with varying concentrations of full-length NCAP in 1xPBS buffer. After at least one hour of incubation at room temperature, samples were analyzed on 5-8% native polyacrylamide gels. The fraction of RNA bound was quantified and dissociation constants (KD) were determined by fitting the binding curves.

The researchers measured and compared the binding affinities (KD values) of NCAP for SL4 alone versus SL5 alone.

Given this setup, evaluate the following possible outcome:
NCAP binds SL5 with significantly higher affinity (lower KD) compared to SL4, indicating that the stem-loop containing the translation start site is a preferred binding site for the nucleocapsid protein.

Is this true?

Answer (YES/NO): YES